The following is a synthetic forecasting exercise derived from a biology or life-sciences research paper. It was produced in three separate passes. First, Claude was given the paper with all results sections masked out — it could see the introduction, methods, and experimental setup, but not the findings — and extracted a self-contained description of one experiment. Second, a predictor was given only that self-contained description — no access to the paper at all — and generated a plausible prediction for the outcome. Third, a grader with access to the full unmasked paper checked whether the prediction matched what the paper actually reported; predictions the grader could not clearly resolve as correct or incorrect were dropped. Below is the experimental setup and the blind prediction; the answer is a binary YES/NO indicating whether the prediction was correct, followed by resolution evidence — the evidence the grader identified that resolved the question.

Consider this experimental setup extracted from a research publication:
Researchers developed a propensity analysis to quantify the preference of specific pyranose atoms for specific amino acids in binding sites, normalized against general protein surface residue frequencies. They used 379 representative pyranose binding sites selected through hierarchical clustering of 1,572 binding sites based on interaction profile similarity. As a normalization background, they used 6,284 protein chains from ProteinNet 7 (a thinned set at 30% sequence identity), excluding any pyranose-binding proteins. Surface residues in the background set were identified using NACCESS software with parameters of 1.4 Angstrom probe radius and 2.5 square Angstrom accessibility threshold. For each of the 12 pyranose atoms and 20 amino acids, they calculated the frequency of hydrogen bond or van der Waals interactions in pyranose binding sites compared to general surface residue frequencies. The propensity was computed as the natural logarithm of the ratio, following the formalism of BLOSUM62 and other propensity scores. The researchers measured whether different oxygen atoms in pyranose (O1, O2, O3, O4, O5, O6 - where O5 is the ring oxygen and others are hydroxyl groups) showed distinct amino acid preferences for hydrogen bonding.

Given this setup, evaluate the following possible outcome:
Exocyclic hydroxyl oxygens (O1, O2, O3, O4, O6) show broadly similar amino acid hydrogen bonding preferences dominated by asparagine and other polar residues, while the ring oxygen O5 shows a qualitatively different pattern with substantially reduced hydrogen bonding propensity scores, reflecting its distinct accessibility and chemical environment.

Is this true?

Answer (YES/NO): NO